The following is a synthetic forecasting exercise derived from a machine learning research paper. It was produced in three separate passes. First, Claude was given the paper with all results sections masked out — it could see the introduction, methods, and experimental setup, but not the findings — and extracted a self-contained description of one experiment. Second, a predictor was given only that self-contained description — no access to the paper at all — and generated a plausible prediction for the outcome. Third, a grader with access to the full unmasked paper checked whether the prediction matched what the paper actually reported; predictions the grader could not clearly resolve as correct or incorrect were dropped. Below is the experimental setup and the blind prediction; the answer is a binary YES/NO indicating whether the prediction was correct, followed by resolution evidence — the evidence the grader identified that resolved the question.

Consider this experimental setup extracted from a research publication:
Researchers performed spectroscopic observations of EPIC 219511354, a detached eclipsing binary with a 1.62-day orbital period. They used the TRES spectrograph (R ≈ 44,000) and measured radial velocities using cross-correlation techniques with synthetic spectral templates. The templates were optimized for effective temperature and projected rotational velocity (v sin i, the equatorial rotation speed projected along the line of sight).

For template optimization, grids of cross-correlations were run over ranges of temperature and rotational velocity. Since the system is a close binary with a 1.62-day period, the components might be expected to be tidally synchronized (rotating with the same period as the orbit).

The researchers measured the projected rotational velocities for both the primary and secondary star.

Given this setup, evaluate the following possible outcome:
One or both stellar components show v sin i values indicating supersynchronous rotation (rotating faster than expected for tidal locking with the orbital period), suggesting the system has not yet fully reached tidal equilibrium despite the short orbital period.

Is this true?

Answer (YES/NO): NO